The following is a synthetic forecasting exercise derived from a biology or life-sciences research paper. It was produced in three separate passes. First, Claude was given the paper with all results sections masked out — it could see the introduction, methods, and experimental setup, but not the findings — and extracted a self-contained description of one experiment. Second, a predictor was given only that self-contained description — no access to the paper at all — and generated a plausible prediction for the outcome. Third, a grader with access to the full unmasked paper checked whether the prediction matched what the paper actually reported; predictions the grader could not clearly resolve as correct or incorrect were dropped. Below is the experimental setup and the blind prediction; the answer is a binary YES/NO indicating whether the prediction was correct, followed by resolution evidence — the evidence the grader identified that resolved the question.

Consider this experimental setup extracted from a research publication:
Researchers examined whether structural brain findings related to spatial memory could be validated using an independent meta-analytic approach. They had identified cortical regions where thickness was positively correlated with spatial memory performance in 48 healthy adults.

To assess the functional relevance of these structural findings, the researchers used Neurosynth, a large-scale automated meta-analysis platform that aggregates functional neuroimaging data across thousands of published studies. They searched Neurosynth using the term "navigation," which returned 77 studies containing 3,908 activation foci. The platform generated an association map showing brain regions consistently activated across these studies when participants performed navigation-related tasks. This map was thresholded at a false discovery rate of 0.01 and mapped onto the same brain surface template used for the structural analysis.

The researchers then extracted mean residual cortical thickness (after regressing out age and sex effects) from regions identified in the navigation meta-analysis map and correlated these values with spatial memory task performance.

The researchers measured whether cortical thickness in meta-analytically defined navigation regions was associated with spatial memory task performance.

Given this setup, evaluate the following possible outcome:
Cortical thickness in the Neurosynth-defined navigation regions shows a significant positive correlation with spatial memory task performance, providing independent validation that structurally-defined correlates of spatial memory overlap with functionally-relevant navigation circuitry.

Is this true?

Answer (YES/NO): YES